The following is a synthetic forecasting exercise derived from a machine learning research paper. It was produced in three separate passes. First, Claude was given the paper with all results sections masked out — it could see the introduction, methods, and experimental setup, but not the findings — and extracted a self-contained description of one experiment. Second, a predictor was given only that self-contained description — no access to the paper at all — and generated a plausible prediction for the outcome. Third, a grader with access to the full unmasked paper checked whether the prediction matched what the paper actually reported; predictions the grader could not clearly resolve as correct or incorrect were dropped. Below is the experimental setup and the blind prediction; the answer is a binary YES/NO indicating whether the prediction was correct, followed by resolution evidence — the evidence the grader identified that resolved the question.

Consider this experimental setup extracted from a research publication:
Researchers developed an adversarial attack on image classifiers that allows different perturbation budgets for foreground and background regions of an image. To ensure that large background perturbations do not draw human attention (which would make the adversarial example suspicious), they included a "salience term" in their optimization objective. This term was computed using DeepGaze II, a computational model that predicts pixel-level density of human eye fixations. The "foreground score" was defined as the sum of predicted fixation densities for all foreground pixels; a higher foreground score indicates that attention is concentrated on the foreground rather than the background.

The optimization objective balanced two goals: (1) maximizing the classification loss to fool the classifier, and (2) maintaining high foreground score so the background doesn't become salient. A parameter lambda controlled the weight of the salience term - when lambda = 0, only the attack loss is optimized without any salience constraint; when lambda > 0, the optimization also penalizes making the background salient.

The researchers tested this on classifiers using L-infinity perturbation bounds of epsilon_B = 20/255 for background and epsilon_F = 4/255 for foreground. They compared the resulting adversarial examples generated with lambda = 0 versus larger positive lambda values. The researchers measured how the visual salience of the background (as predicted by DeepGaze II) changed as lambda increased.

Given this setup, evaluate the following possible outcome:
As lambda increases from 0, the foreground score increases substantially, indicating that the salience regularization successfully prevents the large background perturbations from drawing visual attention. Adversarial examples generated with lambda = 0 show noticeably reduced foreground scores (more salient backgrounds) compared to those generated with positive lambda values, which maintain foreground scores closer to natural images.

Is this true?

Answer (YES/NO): YES